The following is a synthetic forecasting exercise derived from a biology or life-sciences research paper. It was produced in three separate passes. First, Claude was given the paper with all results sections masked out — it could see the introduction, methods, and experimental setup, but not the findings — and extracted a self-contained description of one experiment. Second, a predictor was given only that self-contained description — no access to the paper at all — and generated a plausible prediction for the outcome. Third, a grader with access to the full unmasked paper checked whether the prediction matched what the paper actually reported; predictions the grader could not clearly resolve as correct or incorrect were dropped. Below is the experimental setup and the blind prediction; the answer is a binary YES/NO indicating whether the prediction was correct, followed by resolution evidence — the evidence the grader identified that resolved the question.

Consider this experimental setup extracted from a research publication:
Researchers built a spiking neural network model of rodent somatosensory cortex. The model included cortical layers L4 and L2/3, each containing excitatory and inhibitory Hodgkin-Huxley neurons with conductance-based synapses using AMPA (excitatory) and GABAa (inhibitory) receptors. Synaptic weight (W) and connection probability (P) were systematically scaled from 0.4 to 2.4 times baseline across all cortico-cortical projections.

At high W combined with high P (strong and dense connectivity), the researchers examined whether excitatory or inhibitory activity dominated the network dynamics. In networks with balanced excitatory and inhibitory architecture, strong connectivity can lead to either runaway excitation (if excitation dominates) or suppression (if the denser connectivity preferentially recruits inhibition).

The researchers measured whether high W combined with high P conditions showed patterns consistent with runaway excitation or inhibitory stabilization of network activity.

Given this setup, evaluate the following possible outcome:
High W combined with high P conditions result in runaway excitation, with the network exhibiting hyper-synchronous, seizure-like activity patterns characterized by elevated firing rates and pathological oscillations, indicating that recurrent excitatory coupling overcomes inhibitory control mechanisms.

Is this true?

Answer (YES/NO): NO